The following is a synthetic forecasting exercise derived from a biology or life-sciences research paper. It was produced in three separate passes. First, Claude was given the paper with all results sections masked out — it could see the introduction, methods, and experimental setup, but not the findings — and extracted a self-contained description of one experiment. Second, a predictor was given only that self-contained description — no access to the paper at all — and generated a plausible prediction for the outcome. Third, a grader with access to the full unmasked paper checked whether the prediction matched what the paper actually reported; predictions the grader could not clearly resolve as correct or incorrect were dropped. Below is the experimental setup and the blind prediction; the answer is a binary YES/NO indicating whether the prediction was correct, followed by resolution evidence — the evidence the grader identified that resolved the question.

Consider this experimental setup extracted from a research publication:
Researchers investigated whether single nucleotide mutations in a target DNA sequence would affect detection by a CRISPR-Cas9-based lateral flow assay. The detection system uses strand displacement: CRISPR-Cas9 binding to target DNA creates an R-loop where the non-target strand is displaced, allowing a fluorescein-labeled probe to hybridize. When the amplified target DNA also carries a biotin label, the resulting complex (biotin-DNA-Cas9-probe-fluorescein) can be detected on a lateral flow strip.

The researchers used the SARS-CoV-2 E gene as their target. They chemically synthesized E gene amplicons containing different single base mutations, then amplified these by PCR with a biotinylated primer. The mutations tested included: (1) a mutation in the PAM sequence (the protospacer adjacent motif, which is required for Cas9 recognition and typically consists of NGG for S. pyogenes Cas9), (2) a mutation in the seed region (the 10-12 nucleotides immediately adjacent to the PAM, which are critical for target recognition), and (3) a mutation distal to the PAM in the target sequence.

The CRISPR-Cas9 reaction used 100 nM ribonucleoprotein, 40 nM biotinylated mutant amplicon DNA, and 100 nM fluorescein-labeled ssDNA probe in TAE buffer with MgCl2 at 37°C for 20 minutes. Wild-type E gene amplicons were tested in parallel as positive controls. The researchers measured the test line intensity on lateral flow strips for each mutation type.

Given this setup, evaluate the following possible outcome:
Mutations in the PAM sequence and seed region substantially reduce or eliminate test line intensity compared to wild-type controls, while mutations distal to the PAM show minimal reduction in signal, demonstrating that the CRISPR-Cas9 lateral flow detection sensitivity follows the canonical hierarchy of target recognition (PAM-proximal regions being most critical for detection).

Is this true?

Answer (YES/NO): NO